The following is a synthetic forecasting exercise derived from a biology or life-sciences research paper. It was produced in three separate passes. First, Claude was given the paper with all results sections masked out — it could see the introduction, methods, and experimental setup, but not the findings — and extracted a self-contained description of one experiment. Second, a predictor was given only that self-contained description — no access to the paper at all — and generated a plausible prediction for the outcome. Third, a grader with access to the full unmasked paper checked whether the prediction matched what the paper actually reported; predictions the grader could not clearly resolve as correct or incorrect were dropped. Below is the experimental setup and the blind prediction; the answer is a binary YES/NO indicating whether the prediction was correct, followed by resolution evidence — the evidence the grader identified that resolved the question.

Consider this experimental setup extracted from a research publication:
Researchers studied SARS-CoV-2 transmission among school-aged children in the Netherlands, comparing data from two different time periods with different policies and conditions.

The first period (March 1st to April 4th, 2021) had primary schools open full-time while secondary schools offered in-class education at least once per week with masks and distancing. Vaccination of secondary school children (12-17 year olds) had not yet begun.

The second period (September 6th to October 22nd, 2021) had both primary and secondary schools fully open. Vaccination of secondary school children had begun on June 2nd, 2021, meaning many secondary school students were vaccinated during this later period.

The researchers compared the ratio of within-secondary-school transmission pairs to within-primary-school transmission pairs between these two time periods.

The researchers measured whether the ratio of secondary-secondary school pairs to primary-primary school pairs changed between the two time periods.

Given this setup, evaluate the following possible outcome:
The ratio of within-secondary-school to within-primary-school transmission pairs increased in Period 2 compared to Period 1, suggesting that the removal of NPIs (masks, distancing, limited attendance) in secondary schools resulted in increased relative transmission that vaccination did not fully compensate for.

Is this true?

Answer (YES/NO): NO